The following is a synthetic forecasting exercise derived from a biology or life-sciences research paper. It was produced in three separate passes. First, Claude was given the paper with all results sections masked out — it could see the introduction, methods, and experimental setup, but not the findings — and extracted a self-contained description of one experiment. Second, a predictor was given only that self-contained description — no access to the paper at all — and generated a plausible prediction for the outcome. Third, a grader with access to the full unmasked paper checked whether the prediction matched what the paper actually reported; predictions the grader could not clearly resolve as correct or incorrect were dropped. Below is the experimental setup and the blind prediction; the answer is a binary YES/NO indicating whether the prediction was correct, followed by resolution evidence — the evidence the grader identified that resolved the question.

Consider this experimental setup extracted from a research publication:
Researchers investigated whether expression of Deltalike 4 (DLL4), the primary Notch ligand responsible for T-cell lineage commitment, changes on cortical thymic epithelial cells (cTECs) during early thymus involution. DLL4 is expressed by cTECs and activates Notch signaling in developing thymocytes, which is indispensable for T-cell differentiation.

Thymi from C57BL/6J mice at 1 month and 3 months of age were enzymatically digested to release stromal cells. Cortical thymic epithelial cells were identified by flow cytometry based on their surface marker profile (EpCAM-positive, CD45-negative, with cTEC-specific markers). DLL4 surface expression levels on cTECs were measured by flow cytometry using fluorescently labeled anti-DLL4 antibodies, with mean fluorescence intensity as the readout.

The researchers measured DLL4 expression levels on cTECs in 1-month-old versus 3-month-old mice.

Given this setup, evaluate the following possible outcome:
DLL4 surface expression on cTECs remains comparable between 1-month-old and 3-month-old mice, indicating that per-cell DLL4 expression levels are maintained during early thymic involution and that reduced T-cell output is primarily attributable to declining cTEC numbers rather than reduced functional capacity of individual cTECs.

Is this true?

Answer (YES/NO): NO